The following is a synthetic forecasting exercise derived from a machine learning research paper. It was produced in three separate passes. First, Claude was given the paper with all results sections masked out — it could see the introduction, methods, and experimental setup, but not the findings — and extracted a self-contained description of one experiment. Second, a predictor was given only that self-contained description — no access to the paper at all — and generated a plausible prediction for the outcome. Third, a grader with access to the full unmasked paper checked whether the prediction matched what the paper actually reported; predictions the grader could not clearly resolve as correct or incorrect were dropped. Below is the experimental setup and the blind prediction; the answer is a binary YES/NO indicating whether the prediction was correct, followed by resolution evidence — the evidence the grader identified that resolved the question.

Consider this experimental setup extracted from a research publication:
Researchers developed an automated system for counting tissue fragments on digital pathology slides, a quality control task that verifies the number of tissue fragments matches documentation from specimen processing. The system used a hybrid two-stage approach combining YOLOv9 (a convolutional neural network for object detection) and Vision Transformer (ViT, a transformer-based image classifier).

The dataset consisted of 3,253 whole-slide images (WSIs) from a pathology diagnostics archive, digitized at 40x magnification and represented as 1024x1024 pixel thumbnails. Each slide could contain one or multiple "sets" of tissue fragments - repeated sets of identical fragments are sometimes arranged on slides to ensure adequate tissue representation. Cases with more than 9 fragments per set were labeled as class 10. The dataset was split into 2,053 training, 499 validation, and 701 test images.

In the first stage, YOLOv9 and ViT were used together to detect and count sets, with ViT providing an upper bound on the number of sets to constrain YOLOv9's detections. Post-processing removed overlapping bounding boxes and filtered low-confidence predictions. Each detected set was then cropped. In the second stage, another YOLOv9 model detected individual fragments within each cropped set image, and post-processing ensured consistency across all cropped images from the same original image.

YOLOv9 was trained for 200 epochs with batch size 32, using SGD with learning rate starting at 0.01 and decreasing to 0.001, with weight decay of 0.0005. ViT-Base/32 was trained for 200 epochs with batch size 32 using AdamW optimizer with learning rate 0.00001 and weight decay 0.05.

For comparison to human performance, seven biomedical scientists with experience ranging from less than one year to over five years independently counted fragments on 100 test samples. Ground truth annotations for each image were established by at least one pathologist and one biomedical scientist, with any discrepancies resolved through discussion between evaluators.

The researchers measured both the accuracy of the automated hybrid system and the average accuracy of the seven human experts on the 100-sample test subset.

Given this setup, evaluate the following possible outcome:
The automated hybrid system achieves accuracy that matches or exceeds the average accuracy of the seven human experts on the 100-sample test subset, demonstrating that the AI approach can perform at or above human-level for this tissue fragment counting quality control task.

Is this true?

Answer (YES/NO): YES